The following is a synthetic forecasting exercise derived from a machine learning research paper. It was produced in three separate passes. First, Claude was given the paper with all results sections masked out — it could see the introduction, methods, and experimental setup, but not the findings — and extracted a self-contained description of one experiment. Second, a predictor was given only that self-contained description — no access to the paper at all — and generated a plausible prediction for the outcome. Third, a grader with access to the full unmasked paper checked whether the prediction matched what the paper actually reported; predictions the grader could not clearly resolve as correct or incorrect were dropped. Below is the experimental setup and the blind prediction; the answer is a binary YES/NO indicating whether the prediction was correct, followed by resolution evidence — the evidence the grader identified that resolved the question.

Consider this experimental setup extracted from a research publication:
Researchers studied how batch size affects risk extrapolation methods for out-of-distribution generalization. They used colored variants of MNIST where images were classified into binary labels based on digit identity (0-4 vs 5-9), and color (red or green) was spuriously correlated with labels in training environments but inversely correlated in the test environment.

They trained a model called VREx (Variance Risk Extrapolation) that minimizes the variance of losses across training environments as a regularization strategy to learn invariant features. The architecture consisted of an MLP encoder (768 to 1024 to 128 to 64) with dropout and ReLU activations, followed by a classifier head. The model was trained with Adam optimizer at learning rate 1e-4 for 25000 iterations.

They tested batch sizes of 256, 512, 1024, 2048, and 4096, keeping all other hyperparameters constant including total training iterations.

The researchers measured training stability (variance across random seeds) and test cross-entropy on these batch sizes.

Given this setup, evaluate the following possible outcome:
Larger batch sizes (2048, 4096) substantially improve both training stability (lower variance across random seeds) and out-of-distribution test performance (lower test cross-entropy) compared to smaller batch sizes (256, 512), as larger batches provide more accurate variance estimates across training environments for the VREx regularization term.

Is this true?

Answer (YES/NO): YES